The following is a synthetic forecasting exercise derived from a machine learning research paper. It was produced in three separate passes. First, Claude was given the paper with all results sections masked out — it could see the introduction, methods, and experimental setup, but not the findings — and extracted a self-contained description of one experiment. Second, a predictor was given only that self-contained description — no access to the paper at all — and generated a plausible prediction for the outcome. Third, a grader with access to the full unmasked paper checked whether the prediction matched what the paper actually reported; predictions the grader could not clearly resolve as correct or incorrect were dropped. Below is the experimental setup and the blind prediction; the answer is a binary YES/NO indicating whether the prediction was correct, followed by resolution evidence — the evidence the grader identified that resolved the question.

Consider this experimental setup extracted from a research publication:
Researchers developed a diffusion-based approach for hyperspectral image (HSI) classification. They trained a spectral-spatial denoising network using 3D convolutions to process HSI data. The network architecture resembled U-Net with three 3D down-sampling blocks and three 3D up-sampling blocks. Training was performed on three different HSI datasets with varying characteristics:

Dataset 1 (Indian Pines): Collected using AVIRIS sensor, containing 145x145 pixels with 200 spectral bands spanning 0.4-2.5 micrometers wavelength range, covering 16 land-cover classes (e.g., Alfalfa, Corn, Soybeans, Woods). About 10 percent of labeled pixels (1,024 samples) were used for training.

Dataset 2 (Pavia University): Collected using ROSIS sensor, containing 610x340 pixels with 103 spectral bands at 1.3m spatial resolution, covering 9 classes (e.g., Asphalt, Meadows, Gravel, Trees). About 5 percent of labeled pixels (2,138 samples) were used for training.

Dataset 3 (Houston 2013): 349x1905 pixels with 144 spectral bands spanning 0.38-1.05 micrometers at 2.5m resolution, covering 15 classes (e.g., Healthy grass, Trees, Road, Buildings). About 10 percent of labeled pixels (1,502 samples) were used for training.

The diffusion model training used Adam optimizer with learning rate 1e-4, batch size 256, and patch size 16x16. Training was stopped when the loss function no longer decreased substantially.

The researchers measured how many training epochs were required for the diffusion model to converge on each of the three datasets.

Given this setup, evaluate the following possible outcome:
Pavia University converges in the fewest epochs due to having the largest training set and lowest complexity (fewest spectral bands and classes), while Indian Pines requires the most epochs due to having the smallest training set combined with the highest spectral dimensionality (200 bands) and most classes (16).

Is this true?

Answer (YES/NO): YES